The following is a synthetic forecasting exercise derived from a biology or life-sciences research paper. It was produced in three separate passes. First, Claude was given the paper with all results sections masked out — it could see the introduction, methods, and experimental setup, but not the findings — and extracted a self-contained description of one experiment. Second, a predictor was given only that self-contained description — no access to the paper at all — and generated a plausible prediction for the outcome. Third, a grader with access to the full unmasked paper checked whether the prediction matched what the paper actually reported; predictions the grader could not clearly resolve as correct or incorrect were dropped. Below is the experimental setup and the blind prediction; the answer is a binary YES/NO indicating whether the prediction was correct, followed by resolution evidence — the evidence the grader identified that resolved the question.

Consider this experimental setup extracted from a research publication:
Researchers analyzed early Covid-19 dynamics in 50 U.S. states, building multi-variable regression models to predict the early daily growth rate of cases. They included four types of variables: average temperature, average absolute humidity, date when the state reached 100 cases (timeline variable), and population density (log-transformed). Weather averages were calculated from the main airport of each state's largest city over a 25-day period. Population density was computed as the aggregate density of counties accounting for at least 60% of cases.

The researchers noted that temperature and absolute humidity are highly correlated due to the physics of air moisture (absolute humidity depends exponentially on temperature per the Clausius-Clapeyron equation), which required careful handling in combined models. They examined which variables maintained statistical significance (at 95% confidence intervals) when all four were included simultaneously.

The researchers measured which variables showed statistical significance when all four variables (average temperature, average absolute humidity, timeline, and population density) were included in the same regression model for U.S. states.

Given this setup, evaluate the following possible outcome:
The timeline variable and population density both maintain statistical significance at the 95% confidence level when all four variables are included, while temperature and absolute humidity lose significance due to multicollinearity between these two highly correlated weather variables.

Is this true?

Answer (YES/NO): YES